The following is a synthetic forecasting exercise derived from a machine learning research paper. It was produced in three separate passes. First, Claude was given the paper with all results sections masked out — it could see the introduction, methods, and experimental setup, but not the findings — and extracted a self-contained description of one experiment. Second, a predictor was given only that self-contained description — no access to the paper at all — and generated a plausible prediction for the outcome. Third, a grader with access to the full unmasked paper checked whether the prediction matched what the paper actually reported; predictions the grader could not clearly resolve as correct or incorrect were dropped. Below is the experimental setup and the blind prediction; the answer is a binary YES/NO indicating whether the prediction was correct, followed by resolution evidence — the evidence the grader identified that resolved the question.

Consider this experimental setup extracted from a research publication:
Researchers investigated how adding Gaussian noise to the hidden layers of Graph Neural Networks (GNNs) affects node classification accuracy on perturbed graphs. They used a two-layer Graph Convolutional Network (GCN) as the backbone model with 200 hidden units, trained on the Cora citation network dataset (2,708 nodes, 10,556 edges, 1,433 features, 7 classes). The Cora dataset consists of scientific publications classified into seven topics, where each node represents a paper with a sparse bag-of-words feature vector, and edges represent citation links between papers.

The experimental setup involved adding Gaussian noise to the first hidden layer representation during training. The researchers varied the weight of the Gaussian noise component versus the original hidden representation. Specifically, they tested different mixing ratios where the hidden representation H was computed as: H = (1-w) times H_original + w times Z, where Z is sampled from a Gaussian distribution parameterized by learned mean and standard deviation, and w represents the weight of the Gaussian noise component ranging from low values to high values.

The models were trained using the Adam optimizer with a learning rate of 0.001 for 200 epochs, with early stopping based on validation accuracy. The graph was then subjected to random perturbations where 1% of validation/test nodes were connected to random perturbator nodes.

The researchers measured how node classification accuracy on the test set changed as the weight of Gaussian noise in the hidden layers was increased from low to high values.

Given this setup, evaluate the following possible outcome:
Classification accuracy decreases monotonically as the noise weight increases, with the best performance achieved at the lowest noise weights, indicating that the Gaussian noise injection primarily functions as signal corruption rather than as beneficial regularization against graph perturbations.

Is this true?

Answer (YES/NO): YES